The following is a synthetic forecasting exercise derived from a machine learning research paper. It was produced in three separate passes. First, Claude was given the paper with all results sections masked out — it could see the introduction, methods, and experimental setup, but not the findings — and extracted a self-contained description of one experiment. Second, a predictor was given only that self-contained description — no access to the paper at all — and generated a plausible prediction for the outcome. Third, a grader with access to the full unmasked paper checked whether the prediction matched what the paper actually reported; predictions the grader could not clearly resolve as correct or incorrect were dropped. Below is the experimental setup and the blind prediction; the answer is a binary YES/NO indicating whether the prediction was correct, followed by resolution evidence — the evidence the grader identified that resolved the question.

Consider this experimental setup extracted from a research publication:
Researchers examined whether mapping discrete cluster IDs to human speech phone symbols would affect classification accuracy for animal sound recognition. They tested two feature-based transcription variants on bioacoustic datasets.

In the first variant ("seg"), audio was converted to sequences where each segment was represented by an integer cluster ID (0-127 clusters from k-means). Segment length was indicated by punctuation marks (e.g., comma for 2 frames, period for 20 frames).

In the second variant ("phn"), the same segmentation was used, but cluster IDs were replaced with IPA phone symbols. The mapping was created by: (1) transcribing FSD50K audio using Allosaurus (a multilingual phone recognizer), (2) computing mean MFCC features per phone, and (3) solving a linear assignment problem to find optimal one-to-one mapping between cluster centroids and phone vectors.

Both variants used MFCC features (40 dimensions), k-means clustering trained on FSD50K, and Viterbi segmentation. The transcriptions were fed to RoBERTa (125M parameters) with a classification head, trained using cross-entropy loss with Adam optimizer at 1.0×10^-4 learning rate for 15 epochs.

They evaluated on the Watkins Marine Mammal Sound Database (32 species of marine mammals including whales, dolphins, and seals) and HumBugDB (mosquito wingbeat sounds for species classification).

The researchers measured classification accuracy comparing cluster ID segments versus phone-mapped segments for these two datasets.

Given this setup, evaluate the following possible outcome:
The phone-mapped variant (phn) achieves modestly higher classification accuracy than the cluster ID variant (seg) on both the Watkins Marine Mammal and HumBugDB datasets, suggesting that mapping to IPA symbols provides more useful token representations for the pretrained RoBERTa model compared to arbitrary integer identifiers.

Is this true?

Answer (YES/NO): NO